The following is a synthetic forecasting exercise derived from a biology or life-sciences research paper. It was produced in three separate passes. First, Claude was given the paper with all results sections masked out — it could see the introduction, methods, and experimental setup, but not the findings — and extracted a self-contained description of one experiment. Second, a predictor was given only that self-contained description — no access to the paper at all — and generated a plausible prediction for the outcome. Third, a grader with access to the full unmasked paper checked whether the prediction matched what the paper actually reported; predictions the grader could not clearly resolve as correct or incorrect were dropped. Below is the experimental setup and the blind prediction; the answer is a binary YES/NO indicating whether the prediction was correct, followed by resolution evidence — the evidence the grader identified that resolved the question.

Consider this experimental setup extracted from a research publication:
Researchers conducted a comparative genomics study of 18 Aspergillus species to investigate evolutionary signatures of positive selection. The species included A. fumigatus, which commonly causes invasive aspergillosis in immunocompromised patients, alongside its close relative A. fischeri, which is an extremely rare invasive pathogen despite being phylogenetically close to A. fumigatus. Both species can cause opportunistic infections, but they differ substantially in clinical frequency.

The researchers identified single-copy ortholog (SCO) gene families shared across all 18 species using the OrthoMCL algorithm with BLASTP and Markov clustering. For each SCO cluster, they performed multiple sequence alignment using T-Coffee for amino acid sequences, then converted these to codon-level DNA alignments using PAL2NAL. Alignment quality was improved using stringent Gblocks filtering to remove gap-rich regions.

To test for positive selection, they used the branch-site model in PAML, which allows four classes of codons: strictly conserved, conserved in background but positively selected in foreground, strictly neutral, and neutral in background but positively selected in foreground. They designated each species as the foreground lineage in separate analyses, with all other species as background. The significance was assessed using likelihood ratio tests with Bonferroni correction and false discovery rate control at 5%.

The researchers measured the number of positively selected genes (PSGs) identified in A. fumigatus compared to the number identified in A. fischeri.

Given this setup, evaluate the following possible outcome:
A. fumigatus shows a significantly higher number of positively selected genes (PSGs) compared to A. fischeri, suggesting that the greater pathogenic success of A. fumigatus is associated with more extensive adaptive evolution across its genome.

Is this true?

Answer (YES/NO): YES